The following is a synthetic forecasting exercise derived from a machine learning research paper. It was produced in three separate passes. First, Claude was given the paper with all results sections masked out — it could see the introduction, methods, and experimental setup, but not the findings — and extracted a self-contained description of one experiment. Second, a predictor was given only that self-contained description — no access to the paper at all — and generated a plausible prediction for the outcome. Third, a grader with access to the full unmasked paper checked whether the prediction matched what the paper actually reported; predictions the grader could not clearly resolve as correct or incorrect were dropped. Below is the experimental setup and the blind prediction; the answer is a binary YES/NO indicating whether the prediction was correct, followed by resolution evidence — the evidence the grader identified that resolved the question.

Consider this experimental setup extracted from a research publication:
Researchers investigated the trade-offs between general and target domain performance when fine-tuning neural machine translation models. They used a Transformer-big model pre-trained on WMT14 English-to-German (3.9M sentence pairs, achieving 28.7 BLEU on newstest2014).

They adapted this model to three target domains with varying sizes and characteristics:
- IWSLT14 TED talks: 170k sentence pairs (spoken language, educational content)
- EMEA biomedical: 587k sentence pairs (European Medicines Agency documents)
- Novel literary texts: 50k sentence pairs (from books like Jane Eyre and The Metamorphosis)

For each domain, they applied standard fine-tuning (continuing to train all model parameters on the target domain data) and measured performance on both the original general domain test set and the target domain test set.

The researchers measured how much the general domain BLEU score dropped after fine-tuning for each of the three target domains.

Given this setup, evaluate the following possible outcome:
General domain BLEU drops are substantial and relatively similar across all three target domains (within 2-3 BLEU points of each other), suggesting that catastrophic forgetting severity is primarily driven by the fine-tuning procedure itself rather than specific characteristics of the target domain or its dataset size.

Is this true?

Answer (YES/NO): NO